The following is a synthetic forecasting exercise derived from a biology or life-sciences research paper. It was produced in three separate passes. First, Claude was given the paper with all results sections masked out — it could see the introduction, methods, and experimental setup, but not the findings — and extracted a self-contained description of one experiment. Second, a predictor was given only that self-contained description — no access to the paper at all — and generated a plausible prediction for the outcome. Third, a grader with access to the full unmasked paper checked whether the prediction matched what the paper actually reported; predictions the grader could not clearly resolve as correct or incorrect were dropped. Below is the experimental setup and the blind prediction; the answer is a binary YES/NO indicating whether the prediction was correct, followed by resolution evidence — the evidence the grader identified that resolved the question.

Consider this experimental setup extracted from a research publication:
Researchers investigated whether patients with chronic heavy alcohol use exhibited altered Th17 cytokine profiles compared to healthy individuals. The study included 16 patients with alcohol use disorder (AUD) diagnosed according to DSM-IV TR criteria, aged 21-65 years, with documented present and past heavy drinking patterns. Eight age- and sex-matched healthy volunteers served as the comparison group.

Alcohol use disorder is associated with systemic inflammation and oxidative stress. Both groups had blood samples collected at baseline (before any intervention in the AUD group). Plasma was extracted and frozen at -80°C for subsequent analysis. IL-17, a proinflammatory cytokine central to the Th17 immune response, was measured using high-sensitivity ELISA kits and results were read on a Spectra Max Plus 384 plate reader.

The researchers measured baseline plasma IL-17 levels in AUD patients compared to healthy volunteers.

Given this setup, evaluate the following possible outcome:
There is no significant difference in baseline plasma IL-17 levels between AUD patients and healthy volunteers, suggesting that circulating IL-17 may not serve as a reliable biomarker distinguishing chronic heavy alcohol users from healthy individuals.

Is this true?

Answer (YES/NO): NO